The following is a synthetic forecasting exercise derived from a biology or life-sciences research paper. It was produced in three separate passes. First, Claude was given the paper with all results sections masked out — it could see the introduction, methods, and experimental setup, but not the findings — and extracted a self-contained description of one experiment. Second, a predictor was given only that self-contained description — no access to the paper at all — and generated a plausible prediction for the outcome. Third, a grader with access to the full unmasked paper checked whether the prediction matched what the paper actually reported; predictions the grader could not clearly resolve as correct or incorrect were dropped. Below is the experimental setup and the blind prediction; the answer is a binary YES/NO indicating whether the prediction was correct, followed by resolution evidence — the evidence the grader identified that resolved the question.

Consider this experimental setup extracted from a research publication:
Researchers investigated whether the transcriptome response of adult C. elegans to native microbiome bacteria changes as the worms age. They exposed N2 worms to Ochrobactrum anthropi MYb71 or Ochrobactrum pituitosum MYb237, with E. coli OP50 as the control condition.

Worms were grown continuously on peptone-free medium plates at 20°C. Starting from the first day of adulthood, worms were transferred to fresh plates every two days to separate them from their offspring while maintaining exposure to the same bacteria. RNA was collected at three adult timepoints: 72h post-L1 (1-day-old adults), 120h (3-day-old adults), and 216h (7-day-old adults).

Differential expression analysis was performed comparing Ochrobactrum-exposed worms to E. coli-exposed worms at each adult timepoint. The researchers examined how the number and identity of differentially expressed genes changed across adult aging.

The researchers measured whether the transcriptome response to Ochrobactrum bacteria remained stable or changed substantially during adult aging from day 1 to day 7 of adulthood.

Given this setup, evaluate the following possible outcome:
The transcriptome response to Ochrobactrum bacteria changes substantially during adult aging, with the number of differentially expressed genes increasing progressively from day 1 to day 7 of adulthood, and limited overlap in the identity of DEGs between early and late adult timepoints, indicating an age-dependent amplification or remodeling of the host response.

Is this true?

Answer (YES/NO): NO